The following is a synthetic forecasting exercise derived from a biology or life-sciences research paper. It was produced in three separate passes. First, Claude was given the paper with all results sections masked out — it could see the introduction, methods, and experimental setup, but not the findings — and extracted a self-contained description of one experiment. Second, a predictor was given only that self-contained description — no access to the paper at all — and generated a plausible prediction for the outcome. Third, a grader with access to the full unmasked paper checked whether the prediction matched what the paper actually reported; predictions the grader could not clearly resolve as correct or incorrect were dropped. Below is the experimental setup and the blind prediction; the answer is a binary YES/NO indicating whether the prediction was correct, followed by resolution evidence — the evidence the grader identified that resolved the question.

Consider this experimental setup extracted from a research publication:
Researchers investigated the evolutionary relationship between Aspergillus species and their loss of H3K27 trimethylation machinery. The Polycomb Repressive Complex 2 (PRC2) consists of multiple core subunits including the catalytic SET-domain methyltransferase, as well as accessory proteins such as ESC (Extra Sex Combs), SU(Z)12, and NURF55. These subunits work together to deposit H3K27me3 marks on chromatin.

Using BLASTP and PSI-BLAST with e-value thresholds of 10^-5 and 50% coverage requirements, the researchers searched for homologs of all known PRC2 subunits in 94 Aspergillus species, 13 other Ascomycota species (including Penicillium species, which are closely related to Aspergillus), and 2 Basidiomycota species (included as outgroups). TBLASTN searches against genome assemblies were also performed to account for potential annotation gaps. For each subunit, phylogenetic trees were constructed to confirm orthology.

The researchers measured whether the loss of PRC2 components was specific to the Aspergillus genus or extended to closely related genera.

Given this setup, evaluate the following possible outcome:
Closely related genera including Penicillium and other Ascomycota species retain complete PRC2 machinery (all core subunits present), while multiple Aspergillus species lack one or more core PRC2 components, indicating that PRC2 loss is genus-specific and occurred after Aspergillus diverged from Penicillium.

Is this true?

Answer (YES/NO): NO